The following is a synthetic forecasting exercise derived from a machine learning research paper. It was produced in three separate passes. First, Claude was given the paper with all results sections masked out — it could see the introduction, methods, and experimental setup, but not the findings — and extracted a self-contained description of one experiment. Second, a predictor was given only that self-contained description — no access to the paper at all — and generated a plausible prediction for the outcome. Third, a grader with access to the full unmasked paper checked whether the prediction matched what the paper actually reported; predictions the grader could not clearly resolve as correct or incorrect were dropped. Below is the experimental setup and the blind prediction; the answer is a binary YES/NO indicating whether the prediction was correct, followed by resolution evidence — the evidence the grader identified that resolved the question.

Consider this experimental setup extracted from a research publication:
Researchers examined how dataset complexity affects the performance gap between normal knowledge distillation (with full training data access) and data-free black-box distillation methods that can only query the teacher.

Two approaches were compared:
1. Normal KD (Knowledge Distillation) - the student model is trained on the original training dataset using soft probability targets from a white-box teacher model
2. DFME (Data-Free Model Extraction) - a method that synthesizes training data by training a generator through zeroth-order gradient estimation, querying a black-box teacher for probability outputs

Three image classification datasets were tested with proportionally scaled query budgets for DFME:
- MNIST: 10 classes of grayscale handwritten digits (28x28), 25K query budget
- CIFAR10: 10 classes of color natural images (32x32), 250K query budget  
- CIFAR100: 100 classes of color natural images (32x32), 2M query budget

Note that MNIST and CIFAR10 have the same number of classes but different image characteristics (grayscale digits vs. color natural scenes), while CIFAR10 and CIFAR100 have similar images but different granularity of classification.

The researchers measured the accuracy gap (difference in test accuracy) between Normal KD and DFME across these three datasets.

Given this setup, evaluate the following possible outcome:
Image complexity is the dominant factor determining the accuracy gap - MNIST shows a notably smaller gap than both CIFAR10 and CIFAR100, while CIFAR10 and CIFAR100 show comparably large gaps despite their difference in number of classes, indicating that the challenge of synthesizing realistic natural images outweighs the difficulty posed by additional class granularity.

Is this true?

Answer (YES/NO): NO